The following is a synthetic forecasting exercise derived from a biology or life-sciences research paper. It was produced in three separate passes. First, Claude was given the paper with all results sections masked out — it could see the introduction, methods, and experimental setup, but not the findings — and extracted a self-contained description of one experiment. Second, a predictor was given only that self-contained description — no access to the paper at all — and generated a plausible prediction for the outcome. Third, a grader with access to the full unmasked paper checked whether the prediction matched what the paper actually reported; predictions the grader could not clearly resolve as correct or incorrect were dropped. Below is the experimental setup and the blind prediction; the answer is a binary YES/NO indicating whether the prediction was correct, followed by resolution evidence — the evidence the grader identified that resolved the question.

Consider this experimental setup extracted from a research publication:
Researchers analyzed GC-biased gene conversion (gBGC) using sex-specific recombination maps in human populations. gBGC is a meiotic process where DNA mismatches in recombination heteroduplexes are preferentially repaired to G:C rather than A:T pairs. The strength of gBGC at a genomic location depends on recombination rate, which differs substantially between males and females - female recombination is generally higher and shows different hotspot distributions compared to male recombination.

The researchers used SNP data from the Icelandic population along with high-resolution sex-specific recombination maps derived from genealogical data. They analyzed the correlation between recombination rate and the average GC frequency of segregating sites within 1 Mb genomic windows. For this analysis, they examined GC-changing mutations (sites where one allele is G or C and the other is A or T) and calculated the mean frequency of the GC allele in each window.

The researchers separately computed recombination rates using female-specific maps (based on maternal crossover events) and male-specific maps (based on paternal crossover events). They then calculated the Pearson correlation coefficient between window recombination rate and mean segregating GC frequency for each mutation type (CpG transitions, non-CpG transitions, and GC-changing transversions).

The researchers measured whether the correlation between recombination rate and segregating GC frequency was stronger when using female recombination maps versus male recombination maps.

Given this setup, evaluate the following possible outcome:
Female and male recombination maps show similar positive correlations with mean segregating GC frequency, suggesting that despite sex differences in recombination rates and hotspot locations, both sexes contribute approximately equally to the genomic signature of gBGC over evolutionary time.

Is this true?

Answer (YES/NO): NO